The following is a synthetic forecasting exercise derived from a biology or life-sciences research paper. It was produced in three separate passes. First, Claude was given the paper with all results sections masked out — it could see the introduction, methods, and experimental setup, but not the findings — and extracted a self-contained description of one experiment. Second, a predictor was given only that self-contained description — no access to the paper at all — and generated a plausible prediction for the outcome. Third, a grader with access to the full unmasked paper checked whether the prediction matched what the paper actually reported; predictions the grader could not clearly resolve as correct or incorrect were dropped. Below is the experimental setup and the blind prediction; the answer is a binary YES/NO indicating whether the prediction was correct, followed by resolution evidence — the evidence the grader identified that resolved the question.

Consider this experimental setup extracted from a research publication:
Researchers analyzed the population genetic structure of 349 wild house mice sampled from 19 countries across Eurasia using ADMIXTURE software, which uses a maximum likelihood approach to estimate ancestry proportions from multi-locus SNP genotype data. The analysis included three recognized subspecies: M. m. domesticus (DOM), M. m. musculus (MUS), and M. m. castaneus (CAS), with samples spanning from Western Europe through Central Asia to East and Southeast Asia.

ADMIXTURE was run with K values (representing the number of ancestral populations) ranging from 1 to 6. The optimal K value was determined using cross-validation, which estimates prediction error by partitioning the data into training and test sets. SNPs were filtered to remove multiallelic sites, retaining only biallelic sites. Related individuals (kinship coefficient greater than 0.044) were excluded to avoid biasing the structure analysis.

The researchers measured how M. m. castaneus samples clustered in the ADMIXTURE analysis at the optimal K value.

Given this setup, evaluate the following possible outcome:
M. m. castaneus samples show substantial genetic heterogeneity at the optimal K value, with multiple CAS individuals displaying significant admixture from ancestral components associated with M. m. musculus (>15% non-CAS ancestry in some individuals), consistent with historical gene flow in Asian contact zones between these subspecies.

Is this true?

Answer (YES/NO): YES